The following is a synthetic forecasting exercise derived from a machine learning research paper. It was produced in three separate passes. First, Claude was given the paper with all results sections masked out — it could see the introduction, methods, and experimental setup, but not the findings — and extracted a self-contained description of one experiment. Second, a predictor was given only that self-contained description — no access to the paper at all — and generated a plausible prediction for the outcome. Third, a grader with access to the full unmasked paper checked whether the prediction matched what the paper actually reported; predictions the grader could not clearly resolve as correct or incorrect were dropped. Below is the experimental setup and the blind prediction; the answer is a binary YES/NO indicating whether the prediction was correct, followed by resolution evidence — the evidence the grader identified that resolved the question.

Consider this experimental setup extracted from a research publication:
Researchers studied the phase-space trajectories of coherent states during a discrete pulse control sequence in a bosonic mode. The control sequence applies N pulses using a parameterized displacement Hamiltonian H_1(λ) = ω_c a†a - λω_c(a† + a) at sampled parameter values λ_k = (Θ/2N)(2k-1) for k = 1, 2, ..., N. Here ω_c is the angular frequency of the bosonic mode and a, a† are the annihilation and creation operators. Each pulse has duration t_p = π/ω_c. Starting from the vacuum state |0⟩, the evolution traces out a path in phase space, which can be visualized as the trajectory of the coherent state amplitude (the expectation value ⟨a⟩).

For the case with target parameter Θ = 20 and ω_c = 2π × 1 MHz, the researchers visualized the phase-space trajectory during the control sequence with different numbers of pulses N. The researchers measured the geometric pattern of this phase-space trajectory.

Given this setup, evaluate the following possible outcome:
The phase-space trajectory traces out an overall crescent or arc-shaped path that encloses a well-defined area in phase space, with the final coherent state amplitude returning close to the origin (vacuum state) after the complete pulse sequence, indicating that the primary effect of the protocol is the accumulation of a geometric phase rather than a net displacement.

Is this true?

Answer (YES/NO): NO